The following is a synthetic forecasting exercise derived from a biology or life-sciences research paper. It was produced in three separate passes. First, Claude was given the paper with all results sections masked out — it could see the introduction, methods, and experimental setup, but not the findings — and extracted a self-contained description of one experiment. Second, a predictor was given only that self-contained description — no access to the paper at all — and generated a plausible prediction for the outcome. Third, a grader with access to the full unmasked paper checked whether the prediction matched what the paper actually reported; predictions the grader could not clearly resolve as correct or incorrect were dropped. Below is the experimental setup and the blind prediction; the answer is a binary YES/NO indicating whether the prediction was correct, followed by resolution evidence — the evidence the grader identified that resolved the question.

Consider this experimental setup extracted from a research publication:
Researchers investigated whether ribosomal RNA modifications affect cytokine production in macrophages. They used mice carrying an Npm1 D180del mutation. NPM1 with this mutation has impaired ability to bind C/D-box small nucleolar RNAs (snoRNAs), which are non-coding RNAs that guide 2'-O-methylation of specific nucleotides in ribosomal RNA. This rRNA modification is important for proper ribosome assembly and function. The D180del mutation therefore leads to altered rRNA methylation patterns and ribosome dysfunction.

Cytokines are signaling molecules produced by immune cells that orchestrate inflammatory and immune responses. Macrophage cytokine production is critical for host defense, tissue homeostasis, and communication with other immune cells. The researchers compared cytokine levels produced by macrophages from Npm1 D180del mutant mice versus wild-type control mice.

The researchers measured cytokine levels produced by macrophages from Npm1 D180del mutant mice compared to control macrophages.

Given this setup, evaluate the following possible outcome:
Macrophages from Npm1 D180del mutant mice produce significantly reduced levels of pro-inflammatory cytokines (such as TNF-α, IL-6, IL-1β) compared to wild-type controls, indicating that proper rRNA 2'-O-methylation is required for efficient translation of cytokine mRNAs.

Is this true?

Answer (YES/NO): NO